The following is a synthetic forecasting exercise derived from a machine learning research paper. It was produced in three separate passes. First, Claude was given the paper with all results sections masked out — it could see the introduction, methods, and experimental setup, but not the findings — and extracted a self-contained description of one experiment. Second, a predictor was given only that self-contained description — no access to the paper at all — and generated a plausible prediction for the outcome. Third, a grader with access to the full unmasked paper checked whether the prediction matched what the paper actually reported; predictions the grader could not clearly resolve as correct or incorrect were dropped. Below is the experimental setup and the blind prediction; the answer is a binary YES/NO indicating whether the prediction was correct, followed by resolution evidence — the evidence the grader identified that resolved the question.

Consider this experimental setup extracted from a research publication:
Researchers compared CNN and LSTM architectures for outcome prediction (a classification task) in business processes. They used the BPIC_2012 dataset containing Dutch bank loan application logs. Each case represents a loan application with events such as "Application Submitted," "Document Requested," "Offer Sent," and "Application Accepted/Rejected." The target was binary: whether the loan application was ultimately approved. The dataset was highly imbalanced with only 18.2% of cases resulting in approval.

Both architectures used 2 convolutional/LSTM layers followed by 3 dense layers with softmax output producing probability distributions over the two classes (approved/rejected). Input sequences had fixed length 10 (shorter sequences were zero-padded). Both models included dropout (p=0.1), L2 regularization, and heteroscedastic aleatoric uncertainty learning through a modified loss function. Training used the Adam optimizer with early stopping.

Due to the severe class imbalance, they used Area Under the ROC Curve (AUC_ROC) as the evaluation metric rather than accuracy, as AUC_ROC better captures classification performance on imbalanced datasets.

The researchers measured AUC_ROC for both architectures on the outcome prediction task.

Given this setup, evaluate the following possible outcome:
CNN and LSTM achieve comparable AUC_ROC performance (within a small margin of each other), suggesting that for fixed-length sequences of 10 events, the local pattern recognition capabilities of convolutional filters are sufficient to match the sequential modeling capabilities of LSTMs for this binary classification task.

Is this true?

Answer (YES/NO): NO